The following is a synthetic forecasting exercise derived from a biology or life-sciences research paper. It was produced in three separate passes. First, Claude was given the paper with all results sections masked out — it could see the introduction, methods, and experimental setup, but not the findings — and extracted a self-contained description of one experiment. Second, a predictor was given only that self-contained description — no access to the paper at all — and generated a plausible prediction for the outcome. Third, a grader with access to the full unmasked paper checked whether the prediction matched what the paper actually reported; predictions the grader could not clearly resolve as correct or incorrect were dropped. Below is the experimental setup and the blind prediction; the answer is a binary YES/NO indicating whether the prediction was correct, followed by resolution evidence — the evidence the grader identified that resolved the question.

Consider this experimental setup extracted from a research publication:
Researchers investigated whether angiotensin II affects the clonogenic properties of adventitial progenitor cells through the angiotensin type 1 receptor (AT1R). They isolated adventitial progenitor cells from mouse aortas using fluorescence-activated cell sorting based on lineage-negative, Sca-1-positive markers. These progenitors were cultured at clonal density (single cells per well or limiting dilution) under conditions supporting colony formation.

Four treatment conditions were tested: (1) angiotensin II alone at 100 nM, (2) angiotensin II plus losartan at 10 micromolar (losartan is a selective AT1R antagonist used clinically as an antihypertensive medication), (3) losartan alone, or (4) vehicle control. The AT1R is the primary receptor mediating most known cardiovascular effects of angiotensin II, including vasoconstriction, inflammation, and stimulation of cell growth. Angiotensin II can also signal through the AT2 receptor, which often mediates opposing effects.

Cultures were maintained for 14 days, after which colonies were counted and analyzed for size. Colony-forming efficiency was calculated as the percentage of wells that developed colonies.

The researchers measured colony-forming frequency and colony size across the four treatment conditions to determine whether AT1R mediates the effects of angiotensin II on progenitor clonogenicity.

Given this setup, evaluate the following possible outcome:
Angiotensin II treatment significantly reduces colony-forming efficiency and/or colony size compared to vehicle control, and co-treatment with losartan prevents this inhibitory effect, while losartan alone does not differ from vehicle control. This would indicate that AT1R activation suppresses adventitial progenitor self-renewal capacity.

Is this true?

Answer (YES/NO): NO